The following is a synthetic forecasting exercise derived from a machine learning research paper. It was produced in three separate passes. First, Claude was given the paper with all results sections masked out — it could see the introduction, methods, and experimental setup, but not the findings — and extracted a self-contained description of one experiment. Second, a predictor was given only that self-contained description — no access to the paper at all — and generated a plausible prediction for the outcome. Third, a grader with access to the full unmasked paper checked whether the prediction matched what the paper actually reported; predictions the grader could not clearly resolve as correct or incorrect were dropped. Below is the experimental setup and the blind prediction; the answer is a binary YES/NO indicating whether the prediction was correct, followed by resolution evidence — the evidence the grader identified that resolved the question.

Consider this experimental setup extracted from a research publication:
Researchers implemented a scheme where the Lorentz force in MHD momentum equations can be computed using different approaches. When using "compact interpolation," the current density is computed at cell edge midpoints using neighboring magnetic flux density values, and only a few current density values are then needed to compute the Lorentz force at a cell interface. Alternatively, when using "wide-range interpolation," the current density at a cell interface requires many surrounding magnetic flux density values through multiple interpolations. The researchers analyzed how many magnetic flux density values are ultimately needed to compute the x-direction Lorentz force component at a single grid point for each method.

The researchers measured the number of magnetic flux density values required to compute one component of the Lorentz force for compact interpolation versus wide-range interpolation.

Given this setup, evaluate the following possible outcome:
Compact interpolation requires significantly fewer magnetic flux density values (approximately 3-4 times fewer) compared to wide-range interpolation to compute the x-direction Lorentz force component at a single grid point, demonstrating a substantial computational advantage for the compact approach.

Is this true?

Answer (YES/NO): YES